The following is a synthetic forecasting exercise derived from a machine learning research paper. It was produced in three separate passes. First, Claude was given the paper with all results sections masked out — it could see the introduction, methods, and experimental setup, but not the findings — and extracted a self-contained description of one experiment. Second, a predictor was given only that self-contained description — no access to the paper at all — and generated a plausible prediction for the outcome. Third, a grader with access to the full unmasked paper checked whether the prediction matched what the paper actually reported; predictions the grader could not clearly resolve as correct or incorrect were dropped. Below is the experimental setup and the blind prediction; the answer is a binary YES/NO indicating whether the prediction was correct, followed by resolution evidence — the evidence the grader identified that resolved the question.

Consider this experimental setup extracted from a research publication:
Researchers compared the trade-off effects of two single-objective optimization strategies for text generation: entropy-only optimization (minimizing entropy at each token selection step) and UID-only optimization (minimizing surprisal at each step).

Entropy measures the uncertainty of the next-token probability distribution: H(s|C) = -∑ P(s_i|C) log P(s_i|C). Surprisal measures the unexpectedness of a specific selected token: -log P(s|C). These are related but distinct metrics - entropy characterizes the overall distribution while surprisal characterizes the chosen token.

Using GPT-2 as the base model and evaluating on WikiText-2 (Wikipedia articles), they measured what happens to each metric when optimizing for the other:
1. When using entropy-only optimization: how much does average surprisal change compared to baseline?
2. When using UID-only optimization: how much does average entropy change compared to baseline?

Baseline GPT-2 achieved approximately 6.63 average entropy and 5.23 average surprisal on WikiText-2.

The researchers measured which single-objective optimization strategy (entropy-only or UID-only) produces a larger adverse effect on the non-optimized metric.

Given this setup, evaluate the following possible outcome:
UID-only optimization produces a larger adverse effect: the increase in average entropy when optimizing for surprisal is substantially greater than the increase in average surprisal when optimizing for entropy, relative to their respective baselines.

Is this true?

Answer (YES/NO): NO